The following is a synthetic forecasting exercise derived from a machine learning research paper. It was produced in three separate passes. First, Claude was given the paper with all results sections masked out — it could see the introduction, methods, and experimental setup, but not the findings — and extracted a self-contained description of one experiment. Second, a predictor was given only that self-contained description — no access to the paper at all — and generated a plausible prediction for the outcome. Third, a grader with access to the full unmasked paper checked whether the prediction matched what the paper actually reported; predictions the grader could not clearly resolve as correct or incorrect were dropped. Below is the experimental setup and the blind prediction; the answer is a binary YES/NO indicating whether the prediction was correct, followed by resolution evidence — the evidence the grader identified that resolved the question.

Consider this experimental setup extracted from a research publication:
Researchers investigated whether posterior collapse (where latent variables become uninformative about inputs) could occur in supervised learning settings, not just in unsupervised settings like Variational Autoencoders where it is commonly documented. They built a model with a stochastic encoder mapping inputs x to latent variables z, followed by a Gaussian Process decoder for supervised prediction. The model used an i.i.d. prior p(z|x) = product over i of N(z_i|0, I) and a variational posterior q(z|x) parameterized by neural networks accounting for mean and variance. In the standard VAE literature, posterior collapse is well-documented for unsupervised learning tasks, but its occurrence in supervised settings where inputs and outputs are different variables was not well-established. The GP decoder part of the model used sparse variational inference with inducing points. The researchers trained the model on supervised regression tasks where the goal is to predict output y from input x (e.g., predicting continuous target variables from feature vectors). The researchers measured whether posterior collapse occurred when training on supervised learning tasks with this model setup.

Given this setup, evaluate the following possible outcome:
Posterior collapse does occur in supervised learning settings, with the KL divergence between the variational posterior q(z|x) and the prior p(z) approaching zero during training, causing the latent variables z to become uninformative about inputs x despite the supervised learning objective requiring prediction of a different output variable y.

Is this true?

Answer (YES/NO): YES